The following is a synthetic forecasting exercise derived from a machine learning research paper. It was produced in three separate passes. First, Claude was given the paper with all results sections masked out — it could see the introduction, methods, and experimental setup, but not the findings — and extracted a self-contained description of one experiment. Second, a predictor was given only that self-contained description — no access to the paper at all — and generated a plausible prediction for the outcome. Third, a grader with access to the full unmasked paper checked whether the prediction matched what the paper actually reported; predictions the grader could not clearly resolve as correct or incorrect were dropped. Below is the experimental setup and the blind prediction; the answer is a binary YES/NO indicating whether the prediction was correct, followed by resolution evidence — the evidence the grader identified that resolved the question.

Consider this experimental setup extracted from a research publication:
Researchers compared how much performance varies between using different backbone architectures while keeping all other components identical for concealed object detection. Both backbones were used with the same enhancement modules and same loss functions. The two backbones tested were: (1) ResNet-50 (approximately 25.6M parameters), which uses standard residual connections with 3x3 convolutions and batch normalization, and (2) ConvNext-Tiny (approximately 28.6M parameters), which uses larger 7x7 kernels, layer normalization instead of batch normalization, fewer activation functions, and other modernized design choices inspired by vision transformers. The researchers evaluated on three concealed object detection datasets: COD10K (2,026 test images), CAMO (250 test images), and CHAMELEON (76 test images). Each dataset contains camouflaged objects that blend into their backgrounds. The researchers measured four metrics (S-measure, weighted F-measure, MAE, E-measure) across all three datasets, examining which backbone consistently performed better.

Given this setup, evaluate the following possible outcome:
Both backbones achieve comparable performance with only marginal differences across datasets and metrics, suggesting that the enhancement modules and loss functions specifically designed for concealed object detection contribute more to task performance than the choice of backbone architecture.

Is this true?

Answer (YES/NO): NO